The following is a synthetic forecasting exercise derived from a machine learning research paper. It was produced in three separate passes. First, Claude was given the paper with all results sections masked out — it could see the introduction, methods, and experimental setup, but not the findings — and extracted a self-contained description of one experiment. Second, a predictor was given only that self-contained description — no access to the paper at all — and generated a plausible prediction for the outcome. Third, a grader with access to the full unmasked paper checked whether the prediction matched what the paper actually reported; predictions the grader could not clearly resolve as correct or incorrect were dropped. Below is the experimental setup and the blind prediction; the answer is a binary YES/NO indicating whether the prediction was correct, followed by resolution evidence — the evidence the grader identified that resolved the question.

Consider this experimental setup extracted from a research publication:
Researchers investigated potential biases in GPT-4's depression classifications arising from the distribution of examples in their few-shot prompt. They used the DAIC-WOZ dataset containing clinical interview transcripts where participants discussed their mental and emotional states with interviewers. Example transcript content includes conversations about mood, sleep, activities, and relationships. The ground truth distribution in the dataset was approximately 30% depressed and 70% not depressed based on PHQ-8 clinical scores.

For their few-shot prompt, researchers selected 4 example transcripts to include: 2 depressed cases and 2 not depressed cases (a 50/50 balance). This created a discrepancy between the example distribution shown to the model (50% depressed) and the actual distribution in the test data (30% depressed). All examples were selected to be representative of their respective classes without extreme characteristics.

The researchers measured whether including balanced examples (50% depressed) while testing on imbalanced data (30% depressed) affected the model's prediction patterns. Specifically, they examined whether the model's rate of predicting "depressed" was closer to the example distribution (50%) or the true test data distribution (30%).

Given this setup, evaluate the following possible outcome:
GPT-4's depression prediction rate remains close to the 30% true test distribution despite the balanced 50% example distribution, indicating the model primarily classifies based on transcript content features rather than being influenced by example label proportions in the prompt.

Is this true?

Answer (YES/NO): NO